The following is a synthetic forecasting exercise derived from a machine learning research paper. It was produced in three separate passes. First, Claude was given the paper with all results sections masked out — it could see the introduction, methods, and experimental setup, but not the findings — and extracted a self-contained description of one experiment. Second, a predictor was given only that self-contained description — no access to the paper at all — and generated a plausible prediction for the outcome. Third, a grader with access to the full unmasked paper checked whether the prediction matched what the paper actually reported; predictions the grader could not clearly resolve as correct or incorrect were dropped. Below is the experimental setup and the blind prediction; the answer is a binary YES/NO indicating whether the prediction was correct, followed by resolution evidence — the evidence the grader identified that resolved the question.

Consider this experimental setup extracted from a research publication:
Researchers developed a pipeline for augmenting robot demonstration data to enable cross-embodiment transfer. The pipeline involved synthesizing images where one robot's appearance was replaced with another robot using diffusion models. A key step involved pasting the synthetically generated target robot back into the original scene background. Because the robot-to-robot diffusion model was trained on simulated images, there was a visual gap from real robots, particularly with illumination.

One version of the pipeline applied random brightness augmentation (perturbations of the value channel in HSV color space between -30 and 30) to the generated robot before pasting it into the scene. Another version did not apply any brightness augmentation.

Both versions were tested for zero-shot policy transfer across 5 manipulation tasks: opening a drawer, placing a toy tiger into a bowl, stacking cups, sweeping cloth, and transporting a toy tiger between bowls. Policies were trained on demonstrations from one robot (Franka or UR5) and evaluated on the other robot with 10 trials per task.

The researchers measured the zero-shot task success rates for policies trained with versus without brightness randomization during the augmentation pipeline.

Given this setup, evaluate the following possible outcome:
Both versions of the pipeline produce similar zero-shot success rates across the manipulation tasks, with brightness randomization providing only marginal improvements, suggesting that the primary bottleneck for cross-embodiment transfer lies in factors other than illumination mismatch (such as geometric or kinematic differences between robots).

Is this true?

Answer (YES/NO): NO